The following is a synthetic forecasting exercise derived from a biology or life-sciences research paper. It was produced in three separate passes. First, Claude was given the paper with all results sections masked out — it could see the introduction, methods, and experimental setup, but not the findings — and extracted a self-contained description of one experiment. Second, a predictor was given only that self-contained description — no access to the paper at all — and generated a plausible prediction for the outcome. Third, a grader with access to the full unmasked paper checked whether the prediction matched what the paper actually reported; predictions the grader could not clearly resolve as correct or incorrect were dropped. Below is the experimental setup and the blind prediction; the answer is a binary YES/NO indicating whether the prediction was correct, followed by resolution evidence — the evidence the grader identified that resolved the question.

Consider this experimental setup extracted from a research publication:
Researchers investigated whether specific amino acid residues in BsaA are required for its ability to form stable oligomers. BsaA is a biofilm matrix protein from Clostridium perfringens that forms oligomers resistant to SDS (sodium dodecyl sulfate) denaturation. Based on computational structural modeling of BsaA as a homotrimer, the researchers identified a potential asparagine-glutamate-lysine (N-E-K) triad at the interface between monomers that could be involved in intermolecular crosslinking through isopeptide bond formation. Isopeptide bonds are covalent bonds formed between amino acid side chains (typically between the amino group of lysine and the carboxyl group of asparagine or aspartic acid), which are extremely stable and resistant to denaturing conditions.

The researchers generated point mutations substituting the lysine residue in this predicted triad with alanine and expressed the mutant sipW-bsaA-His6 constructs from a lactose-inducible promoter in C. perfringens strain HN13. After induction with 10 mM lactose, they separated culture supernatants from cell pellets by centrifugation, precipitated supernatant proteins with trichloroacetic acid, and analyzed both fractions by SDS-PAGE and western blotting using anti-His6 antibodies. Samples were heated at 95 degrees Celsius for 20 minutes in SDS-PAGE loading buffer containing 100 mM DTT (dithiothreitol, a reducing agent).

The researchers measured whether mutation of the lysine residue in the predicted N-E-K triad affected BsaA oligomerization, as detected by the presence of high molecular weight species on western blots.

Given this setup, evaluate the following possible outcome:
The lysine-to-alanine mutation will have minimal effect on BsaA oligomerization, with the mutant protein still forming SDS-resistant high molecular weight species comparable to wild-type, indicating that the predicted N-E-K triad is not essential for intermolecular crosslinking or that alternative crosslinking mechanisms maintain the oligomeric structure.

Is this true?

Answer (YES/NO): NO